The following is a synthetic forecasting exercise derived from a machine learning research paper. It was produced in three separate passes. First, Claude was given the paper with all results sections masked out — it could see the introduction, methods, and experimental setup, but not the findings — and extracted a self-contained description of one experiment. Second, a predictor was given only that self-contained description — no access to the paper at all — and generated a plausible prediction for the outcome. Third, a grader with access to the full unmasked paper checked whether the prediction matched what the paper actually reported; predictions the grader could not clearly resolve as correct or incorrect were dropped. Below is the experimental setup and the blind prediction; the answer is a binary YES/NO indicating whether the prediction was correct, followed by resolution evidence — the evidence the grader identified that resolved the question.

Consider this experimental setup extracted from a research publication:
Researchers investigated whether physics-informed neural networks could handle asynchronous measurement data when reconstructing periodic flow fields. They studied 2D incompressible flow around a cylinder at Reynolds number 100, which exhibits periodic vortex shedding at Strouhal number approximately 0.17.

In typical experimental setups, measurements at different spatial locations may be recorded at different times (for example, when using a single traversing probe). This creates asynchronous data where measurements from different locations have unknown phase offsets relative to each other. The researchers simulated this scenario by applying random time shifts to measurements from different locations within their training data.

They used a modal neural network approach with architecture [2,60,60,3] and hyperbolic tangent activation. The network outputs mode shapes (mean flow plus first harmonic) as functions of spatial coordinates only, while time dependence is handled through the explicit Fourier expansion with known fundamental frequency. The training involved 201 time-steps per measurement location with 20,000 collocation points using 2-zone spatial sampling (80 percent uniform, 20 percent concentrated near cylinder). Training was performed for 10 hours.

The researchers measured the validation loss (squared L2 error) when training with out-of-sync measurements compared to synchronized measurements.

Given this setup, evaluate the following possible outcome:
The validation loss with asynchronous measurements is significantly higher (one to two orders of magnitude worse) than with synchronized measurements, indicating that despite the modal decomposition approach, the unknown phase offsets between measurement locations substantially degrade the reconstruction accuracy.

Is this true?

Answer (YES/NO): NO